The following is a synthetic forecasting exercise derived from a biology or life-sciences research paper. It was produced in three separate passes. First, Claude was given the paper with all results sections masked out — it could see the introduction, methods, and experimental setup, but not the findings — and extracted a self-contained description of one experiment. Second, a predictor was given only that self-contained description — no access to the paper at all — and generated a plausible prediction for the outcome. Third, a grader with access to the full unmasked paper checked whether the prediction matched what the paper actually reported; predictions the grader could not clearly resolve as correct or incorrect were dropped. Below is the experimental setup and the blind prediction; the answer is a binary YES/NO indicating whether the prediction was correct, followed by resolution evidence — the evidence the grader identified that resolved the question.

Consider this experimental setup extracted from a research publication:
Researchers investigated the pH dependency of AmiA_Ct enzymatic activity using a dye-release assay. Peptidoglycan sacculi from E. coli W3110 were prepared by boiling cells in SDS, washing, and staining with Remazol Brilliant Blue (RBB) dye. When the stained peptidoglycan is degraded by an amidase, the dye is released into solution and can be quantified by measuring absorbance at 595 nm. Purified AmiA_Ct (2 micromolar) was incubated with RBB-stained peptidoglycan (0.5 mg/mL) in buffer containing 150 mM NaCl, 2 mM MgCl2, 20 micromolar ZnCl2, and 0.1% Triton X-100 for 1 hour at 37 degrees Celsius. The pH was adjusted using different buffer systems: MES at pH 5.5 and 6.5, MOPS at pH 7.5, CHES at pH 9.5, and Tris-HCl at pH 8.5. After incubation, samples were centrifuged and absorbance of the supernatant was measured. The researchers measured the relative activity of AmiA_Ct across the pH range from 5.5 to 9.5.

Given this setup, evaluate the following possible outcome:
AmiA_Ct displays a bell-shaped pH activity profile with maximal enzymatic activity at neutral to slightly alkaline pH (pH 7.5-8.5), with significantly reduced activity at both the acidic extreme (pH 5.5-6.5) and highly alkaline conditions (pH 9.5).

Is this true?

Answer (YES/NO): NO